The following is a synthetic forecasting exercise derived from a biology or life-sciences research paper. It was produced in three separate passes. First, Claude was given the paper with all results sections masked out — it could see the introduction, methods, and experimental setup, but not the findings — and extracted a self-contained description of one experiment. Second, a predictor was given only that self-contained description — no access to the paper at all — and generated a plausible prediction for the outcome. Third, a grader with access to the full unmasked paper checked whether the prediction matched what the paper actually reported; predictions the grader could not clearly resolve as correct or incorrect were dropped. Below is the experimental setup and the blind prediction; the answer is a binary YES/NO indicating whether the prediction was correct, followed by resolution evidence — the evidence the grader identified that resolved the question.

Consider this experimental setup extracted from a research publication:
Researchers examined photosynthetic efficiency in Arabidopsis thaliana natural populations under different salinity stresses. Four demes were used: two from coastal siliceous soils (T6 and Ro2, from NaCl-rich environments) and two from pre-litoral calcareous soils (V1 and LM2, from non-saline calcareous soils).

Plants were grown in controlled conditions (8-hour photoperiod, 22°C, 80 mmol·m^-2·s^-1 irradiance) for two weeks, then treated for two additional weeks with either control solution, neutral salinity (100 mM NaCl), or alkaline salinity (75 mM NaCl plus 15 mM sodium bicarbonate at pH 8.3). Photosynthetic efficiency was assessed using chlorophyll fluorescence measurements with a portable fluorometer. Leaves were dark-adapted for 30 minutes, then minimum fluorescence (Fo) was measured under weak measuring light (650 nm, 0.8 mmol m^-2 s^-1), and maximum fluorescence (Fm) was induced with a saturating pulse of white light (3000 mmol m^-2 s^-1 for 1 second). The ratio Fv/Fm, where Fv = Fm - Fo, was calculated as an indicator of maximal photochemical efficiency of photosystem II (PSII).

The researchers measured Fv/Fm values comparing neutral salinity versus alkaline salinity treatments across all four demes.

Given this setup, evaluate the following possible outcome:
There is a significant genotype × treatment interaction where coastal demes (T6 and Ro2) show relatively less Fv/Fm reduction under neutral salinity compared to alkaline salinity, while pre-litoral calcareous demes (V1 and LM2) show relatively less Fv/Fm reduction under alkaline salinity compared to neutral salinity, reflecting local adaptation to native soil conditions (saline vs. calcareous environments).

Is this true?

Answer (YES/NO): YES